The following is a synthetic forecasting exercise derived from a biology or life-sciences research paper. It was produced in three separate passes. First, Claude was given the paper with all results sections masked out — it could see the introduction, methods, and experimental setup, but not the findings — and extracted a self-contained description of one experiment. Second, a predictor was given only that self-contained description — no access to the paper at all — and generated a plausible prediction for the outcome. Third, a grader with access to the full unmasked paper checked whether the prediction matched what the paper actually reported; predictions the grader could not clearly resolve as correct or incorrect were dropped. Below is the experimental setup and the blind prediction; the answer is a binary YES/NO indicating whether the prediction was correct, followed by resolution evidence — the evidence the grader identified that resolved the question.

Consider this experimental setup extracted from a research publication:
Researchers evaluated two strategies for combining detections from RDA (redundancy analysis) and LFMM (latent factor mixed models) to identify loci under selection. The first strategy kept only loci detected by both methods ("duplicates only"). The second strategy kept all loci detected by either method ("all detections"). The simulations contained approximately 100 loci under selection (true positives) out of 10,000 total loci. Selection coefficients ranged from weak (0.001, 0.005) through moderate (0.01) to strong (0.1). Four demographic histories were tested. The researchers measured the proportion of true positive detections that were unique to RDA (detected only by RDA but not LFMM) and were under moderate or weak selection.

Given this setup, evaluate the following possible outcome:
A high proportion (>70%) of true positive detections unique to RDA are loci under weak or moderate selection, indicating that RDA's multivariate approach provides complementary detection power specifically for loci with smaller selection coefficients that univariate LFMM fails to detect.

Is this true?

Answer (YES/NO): YES